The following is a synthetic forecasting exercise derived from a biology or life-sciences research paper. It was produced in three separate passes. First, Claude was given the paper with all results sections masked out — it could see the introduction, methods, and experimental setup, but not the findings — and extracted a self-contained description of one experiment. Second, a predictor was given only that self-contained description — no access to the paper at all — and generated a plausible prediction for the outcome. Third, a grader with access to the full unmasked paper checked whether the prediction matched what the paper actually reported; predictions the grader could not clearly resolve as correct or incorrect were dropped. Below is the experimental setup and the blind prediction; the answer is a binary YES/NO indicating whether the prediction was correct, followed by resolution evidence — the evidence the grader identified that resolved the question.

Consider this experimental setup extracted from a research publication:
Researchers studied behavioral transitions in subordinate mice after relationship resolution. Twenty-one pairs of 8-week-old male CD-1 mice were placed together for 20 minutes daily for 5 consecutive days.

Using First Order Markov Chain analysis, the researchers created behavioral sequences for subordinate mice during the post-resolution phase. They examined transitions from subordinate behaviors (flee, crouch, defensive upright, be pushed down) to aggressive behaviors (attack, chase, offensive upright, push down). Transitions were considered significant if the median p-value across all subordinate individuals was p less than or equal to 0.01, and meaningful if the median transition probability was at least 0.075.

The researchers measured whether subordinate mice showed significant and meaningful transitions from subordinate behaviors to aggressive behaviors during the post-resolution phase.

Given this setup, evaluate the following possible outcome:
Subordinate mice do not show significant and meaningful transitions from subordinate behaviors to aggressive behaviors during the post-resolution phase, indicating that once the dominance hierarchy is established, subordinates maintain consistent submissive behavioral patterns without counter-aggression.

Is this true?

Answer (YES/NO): YES